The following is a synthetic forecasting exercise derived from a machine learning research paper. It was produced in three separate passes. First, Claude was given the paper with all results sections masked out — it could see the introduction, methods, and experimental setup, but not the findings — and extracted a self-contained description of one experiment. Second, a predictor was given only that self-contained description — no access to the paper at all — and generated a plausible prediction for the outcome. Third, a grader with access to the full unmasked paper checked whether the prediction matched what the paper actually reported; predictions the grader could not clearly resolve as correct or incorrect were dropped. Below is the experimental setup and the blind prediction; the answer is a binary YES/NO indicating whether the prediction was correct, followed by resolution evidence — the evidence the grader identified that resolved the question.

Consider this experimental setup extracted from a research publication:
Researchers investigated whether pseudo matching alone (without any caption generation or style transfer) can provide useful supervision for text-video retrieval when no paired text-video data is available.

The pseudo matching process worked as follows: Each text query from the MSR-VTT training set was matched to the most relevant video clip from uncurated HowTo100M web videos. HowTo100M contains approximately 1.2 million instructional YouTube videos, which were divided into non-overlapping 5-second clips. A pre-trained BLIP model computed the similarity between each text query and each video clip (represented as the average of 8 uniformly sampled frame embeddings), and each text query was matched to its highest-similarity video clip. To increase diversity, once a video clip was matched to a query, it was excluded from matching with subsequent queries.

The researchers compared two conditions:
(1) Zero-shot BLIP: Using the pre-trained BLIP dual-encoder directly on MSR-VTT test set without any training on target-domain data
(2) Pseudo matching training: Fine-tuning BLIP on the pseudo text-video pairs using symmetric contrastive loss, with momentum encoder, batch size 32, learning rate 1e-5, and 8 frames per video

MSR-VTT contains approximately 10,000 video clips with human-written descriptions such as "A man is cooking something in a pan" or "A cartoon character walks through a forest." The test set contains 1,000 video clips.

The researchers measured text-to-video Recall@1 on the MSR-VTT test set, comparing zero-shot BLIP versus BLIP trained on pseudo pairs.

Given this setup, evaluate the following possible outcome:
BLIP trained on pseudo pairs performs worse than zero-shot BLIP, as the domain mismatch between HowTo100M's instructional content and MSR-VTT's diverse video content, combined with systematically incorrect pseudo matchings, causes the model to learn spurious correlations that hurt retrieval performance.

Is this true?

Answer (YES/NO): NO